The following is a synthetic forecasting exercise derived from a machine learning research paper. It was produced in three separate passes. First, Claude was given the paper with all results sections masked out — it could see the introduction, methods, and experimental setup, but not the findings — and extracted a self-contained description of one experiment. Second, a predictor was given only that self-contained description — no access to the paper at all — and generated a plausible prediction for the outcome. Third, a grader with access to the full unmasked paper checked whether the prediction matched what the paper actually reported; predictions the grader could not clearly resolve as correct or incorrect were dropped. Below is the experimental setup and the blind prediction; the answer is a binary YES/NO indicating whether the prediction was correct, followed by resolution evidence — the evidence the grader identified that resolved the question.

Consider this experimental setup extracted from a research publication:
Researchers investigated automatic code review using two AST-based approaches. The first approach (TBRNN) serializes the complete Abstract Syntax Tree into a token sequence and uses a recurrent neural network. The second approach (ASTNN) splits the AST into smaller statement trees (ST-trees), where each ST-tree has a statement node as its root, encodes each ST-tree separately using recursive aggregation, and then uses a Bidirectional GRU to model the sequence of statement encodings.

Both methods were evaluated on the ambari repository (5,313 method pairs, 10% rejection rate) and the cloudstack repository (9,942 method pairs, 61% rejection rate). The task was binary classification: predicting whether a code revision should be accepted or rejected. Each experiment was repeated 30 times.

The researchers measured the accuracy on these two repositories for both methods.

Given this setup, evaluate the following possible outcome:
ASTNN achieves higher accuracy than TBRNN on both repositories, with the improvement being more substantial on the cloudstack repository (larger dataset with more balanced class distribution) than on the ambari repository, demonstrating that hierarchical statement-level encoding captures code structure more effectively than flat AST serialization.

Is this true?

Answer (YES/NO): NO